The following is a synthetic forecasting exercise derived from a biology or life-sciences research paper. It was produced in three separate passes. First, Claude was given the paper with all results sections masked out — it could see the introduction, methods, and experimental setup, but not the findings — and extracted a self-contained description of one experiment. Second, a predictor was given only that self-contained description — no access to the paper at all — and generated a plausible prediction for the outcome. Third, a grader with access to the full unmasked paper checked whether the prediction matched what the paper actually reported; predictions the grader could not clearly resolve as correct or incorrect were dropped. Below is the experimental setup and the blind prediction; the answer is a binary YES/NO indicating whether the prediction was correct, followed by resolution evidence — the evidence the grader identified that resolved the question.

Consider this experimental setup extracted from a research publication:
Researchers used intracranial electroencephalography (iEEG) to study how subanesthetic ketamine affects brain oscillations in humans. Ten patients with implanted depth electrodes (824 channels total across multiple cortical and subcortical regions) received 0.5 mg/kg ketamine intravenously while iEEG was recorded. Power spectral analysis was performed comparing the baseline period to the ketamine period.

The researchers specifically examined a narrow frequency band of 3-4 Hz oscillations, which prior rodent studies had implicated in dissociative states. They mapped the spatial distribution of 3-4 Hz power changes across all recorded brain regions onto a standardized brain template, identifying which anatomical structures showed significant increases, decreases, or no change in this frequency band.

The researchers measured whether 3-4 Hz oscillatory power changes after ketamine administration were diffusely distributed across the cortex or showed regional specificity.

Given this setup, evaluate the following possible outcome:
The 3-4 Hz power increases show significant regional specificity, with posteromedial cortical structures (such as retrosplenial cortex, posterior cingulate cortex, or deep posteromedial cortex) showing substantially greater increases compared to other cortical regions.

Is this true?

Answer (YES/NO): YES